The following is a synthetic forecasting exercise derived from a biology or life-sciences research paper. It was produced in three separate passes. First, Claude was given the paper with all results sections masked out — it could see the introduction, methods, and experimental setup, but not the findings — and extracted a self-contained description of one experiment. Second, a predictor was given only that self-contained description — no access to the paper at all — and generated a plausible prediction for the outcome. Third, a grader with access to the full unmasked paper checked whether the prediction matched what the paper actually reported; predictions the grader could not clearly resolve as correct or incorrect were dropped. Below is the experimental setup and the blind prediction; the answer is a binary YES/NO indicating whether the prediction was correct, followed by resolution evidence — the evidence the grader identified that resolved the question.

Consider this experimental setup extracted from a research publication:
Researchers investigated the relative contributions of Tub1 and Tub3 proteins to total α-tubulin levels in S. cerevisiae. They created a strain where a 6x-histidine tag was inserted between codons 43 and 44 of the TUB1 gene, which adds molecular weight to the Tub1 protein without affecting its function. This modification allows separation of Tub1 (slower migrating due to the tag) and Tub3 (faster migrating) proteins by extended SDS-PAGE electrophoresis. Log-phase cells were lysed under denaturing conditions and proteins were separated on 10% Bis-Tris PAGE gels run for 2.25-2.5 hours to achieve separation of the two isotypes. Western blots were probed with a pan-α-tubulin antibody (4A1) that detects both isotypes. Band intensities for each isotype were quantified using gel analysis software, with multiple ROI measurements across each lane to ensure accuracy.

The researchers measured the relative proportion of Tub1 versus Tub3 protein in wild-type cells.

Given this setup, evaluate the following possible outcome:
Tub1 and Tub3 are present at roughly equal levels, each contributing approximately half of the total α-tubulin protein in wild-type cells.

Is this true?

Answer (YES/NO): NO